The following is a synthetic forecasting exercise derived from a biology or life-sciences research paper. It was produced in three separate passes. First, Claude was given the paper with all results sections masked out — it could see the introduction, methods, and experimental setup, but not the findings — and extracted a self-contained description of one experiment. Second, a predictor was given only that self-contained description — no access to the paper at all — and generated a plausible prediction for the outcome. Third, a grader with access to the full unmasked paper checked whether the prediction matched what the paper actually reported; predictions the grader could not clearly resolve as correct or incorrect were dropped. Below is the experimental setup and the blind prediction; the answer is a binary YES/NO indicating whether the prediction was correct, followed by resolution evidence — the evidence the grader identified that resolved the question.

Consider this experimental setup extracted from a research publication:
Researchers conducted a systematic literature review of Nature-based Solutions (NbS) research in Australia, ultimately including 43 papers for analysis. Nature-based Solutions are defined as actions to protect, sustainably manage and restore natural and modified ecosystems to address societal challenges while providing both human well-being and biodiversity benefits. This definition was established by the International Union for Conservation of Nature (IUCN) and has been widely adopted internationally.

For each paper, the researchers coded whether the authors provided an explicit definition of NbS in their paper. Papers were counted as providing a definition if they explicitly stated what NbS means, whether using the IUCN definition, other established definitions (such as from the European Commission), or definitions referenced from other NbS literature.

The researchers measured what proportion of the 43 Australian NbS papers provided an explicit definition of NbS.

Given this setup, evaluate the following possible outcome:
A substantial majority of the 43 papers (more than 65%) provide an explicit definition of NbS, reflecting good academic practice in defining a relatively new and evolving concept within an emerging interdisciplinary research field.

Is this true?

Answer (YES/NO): NO